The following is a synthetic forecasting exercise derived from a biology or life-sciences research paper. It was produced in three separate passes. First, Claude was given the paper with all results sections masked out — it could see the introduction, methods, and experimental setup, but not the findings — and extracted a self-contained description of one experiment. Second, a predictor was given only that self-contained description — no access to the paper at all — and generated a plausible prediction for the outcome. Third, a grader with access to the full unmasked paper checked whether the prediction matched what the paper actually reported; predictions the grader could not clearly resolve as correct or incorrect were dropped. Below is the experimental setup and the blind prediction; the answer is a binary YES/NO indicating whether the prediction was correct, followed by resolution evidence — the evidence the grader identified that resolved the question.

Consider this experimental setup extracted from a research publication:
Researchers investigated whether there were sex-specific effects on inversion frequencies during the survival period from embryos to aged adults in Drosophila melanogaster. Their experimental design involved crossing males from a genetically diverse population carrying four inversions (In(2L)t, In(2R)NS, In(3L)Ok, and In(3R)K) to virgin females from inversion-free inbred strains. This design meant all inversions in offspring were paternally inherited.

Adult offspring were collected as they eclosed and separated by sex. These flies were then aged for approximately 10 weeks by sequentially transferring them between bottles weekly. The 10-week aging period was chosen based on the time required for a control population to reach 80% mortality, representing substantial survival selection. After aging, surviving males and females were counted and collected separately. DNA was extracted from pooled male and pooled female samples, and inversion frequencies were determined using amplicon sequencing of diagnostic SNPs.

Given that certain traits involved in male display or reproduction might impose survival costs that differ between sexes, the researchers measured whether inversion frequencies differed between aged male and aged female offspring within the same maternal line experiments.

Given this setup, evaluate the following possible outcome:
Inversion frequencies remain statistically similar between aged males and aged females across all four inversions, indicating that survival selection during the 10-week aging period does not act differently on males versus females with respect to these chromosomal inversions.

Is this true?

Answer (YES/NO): NO